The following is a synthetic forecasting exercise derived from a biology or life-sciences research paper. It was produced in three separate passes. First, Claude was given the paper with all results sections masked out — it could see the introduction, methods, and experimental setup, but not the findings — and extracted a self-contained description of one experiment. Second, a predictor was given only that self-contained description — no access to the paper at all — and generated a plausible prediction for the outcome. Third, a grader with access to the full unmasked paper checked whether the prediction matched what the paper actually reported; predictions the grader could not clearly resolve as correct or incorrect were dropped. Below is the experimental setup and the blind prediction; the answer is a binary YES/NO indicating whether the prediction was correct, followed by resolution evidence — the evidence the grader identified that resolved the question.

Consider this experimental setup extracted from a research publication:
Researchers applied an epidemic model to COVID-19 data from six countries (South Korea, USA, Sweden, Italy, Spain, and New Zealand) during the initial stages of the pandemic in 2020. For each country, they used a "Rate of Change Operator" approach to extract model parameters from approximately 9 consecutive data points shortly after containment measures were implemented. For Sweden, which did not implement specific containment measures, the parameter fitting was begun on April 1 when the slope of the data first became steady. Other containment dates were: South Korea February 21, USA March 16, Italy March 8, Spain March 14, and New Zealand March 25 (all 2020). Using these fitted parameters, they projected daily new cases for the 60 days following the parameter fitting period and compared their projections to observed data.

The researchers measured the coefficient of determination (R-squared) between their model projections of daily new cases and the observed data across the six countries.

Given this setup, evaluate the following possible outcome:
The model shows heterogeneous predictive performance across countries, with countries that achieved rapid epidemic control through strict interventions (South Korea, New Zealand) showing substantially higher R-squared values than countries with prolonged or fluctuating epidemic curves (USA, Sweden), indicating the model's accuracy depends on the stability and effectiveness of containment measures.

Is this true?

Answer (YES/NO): YES